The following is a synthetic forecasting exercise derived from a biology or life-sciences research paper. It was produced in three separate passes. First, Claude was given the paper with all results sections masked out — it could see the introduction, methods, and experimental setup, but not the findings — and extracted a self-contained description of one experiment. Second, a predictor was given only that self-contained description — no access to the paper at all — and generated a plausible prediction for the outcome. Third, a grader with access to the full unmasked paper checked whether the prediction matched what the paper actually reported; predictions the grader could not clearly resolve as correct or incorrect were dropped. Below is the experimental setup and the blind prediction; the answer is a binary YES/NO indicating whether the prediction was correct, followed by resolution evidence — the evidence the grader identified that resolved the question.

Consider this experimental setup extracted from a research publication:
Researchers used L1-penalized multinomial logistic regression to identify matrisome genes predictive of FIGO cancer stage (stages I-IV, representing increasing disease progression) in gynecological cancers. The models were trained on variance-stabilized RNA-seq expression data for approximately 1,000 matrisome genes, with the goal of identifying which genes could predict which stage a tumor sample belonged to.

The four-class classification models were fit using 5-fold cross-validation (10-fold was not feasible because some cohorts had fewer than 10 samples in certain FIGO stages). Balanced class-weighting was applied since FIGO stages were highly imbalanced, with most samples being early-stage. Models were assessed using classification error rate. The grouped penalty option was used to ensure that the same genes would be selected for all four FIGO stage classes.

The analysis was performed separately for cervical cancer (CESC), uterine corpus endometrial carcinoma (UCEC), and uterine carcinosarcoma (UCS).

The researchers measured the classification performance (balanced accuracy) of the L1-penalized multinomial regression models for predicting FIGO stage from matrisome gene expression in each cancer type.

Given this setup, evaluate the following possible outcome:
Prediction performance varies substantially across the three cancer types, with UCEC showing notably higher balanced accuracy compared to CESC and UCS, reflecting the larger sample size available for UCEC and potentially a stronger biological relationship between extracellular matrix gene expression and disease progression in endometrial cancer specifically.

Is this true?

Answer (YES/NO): NO